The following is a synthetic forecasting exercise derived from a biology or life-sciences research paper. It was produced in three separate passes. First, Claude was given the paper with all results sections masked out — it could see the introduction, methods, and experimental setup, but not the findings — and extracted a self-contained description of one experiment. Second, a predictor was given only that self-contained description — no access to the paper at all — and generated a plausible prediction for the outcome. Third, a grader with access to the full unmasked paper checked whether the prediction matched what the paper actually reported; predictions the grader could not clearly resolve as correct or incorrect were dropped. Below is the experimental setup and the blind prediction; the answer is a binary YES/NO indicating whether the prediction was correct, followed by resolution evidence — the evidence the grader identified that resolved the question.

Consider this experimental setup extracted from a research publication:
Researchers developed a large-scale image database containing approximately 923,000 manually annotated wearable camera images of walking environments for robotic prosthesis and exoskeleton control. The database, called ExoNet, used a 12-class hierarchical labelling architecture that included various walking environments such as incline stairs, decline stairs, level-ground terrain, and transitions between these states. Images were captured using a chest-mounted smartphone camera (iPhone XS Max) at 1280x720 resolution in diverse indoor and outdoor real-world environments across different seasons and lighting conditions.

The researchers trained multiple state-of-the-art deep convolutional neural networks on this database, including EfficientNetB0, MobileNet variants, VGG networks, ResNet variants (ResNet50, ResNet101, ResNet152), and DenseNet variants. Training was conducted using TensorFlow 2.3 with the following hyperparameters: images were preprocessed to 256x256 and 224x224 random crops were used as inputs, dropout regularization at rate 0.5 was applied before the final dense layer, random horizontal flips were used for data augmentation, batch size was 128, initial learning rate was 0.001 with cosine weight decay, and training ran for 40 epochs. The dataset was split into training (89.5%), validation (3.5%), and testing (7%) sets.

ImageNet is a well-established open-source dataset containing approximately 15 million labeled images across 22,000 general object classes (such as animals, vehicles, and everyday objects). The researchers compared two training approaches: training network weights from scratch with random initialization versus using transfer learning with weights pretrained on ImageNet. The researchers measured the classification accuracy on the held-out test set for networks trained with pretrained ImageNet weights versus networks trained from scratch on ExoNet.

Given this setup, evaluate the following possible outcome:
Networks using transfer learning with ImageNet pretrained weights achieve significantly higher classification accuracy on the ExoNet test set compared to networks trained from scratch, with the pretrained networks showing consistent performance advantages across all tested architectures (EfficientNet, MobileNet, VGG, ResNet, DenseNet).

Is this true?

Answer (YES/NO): NO